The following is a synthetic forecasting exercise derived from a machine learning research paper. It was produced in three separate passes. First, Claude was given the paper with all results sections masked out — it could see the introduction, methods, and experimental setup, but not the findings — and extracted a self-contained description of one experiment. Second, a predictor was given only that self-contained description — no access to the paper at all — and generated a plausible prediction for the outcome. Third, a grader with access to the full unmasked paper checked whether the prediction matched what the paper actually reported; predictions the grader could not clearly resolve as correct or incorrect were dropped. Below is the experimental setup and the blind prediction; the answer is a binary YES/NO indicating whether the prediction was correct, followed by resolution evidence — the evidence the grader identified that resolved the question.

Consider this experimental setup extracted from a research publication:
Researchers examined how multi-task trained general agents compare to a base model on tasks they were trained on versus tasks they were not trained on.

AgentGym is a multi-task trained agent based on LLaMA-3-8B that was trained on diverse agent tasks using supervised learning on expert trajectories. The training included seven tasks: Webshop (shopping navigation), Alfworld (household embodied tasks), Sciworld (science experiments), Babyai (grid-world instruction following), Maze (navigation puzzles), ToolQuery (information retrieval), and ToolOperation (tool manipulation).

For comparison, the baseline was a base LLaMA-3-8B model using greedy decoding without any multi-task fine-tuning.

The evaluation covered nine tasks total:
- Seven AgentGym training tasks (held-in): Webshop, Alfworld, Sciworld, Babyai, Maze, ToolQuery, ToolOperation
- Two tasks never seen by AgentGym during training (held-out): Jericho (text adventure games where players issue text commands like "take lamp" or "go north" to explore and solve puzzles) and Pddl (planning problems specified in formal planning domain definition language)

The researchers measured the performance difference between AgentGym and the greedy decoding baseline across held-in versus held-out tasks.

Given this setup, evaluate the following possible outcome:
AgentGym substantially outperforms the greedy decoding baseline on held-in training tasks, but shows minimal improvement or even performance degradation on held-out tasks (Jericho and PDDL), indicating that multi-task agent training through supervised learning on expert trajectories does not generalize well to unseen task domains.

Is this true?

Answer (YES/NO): NO